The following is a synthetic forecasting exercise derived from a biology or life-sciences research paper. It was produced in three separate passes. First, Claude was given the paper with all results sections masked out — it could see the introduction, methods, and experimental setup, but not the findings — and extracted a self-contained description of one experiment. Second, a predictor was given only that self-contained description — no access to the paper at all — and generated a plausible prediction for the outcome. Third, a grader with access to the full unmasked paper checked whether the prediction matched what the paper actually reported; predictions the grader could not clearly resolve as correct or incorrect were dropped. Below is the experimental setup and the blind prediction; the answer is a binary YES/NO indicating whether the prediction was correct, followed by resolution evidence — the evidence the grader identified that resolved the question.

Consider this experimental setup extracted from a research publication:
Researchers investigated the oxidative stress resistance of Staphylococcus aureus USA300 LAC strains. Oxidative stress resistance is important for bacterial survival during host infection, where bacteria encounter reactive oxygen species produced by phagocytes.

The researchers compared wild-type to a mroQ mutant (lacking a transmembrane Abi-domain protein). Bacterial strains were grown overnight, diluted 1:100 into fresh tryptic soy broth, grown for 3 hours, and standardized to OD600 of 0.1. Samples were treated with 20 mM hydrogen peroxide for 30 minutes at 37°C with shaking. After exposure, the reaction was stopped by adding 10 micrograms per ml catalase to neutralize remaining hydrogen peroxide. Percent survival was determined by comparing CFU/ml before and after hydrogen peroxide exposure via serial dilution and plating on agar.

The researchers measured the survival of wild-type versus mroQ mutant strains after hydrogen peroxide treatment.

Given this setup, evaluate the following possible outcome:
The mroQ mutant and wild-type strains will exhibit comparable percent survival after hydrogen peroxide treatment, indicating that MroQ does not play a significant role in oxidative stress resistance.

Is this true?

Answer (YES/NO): NO